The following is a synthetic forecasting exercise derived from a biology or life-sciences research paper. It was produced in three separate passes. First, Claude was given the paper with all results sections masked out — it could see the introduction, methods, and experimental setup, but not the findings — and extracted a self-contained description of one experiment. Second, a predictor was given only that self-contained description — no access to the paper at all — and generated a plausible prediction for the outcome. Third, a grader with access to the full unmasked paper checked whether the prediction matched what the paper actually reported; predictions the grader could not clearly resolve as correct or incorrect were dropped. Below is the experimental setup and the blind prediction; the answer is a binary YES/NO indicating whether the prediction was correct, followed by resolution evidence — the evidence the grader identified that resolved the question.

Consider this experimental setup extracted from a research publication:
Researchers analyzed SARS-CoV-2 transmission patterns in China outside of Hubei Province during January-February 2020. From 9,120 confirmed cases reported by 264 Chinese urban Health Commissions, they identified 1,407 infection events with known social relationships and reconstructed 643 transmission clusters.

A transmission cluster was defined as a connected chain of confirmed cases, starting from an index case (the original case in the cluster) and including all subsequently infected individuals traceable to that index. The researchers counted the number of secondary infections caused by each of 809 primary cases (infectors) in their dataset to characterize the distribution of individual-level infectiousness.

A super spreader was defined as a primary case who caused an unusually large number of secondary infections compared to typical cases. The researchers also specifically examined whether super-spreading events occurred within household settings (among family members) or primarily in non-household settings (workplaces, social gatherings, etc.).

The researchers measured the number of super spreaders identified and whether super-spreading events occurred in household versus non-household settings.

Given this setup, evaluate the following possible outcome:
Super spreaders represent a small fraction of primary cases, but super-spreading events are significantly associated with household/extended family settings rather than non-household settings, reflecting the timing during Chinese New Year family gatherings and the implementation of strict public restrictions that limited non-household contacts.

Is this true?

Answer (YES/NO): NO